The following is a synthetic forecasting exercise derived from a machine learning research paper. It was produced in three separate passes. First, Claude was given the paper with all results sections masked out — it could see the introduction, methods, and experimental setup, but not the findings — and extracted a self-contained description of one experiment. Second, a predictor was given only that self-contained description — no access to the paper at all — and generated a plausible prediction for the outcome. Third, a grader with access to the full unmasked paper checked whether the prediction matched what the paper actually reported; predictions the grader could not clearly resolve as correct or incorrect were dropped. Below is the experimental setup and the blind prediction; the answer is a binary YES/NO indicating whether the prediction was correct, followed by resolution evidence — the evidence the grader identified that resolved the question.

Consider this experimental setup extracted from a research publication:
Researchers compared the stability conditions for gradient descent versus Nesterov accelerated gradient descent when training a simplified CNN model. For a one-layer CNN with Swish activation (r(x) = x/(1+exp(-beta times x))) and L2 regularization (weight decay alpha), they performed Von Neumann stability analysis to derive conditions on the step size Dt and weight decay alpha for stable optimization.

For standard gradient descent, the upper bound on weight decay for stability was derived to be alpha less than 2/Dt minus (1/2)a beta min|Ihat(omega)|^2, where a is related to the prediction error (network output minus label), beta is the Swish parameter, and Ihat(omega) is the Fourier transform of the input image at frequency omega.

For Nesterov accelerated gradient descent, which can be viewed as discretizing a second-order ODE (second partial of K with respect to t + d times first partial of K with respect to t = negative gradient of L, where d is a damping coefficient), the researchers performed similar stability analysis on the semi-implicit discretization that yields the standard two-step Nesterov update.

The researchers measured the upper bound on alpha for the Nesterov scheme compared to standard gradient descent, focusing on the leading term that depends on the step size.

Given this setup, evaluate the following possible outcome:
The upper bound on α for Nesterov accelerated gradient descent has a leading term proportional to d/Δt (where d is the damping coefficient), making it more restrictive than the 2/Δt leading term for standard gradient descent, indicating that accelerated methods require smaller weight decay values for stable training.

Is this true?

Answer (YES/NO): NO